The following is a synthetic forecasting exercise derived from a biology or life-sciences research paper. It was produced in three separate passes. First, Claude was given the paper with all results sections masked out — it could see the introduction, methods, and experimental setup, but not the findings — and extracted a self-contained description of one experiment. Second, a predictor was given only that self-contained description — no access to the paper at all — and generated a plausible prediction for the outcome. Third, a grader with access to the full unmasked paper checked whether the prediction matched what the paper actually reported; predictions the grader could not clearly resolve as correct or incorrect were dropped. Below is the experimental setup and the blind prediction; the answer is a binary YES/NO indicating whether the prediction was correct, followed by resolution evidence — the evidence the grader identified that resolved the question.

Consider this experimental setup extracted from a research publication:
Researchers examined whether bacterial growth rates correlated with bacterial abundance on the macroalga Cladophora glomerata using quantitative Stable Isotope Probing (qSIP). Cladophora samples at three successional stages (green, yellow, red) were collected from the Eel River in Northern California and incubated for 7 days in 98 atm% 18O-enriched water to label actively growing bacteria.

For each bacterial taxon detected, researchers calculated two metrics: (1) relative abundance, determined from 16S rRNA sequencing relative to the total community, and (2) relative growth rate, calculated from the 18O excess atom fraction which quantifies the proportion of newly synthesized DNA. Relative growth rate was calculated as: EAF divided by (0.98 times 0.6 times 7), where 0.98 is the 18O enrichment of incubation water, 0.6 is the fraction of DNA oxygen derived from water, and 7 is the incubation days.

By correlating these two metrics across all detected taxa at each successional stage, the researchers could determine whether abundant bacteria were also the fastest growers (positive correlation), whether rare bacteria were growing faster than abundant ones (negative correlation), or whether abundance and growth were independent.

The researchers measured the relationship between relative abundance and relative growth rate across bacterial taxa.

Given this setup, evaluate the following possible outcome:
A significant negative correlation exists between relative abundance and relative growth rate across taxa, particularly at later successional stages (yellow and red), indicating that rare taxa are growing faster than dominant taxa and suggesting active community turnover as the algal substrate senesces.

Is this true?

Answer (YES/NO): NO